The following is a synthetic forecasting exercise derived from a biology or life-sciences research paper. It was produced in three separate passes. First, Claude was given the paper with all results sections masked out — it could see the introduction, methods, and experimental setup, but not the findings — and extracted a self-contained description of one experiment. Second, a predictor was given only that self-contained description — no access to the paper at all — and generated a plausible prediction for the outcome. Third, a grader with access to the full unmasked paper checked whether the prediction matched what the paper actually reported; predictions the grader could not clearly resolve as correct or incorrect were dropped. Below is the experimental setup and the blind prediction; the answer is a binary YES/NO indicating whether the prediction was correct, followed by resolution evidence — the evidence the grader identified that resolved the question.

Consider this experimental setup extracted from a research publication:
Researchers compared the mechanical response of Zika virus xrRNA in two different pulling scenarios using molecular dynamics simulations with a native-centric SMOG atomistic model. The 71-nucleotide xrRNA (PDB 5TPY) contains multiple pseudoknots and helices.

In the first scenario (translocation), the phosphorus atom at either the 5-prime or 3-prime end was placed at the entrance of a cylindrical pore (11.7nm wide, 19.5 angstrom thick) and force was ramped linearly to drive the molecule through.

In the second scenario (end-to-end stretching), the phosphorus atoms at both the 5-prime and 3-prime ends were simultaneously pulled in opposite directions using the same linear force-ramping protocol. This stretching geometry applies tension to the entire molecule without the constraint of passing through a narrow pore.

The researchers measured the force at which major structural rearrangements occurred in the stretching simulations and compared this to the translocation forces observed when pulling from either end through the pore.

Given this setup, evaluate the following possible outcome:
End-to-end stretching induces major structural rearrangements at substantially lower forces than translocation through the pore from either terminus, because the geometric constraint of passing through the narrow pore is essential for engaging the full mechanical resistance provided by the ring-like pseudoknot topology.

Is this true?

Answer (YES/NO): NO